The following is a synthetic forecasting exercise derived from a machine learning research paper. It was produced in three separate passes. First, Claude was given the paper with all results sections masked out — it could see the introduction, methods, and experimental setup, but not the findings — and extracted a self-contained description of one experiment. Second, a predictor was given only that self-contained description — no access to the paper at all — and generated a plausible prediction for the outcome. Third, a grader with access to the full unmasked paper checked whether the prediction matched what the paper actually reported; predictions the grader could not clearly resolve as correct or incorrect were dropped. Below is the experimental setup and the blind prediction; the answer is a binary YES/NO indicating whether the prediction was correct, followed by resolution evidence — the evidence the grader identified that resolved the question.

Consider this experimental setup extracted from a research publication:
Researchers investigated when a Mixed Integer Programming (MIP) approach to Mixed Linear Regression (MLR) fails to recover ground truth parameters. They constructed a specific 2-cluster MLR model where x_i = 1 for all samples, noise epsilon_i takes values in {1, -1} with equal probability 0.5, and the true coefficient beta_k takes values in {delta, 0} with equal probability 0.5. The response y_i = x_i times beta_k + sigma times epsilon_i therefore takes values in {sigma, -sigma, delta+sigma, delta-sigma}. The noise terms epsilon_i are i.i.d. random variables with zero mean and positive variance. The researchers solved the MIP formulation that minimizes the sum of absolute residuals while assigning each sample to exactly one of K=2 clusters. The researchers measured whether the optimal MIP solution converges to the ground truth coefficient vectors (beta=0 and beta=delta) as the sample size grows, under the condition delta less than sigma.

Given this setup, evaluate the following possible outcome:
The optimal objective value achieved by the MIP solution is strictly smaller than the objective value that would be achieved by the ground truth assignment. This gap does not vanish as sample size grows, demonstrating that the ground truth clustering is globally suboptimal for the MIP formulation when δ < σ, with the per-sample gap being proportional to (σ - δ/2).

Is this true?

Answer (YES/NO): NO